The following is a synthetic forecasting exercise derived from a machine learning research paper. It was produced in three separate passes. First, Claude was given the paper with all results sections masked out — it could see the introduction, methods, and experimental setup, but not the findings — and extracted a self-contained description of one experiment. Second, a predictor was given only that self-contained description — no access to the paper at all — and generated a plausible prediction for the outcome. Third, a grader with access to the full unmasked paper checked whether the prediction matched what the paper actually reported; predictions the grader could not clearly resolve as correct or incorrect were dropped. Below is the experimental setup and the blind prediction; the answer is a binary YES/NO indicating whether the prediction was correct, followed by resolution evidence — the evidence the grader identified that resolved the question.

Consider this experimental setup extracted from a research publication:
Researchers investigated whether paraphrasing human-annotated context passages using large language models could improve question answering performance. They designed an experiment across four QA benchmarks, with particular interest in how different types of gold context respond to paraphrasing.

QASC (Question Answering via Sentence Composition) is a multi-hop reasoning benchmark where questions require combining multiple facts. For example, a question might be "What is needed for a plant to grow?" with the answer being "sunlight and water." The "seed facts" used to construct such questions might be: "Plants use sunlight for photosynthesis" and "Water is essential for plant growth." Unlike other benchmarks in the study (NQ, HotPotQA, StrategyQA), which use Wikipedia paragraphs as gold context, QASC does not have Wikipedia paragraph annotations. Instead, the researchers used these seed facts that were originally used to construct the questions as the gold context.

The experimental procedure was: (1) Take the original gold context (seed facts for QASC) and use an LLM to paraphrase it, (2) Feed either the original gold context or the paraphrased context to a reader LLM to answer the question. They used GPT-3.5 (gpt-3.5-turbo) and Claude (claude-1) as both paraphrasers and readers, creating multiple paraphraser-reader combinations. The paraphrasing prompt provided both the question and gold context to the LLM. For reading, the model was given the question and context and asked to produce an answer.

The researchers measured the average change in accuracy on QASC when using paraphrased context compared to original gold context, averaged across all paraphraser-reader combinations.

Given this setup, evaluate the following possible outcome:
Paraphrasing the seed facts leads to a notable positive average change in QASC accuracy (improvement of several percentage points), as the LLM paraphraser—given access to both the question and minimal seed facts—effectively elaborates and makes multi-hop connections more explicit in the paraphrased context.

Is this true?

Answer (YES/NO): NO